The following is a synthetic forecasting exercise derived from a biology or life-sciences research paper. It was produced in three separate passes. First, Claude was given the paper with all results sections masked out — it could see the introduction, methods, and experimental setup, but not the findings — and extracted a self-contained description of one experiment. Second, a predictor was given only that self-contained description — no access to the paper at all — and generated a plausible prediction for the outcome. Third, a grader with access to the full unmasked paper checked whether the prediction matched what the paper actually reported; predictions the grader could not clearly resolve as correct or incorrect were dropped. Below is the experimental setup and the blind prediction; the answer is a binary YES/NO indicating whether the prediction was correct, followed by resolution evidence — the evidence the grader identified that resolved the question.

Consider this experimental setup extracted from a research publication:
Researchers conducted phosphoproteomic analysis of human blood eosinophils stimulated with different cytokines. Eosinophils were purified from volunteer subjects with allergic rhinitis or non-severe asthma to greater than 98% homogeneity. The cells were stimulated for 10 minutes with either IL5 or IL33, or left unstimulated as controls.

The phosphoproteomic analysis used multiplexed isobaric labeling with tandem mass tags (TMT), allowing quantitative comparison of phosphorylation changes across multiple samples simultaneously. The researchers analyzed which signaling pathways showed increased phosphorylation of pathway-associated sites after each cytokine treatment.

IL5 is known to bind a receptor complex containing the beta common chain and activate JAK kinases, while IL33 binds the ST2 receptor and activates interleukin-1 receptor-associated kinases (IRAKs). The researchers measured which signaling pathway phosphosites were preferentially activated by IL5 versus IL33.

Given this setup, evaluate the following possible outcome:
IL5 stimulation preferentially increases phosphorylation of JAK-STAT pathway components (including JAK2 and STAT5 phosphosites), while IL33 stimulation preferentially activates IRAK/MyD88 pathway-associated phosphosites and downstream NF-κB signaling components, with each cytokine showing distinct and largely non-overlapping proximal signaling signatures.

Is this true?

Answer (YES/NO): YES